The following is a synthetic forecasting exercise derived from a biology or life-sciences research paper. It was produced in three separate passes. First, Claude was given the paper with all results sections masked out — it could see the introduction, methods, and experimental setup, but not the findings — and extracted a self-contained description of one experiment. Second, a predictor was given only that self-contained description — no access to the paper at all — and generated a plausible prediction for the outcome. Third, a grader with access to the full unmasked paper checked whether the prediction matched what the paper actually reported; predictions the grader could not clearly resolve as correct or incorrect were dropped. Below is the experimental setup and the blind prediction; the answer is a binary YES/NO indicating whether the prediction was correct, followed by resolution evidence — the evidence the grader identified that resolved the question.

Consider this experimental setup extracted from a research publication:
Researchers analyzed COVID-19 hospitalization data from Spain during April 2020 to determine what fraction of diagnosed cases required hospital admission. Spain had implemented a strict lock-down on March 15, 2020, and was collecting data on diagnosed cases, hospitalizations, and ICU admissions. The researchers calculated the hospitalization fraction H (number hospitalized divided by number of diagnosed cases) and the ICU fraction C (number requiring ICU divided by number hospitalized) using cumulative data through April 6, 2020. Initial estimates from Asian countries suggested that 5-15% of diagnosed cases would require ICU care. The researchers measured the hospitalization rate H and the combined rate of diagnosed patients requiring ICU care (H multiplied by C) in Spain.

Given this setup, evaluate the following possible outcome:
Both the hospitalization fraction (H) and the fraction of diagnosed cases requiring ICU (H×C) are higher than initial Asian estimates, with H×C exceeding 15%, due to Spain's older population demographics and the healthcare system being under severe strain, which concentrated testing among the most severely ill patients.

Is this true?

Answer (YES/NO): NO